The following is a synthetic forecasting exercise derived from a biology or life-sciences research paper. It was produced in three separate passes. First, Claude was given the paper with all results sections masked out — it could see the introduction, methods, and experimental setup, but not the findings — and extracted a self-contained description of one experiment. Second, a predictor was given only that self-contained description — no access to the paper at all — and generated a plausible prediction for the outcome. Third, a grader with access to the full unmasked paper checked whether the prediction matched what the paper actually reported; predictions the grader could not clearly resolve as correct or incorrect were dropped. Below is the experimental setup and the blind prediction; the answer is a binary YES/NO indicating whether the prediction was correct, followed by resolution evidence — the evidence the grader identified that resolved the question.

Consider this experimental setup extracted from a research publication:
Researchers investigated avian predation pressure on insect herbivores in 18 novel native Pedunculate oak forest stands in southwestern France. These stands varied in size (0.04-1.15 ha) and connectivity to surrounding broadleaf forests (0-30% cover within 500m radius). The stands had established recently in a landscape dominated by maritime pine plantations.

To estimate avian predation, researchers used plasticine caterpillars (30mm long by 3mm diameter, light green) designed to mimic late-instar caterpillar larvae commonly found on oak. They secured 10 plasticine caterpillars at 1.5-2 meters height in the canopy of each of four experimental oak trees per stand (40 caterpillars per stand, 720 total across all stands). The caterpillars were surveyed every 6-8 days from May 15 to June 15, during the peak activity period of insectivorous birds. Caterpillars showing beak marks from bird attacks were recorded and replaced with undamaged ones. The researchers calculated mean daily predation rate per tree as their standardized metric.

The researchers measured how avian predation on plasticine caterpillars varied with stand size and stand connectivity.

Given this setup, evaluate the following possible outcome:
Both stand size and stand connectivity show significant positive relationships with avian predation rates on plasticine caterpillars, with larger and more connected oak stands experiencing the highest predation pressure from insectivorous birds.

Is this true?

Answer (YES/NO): NO